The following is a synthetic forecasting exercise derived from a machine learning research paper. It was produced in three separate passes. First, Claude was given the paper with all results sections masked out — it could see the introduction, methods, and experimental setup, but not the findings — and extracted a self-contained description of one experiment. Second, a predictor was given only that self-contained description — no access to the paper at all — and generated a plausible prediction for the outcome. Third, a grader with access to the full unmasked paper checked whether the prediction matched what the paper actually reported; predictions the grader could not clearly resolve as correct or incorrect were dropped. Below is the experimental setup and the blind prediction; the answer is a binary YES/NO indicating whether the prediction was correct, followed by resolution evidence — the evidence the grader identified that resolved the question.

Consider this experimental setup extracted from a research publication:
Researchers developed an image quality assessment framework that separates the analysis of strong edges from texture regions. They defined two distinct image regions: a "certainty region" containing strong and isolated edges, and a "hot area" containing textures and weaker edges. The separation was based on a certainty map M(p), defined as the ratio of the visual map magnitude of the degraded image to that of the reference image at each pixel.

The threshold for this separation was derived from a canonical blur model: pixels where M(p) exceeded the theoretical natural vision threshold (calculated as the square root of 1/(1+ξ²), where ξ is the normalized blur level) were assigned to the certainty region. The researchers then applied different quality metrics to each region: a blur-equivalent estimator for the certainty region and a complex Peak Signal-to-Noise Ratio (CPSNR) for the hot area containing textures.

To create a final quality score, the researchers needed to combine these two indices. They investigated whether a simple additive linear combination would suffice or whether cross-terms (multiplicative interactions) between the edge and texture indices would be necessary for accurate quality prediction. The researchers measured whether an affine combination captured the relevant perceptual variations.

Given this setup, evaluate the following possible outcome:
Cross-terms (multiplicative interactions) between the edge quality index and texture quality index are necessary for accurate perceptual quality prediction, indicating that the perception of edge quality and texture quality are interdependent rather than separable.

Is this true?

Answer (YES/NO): NO